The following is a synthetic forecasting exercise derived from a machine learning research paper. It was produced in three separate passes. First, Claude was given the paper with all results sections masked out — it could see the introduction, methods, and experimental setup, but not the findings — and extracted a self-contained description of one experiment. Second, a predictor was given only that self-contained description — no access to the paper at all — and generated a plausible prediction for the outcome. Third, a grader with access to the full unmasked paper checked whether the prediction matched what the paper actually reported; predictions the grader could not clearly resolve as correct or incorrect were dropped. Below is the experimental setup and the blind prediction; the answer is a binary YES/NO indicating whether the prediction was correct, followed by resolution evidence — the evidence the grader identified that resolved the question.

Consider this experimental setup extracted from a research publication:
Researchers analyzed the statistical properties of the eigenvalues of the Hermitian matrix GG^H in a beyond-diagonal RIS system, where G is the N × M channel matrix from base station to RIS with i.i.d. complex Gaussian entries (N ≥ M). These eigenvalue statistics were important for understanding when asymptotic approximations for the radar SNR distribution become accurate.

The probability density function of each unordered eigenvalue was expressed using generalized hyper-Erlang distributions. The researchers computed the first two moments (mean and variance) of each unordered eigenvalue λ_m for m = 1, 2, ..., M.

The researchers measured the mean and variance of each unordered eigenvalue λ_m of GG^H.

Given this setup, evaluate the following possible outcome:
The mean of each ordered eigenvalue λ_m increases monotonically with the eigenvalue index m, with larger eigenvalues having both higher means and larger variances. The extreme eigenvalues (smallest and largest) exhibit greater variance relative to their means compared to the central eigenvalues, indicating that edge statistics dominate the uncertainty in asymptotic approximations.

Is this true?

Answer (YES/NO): NO